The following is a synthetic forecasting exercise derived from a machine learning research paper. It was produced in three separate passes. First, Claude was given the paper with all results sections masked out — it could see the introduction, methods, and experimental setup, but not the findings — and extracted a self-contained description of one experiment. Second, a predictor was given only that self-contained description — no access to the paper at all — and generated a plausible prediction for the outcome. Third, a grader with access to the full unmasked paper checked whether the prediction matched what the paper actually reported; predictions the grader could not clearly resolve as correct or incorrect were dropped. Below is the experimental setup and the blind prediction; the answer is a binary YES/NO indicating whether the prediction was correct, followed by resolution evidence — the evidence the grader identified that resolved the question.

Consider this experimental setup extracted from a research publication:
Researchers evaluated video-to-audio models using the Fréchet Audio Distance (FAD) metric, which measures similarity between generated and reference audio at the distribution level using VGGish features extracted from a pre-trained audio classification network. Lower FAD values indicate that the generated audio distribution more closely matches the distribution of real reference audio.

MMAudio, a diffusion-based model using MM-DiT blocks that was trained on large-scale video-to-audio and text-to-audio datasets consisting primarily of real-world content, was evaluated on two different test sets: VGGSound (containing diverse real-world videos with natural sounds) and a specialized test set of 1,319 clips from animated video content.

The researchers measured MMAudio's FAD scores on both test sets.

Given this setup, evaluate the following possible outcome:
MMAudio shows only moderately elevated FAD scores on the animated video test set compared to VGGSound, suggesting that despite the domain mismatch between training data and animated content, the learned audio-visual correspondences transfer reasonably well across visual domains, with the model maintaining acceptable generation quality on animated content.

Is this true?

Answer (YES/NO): NO